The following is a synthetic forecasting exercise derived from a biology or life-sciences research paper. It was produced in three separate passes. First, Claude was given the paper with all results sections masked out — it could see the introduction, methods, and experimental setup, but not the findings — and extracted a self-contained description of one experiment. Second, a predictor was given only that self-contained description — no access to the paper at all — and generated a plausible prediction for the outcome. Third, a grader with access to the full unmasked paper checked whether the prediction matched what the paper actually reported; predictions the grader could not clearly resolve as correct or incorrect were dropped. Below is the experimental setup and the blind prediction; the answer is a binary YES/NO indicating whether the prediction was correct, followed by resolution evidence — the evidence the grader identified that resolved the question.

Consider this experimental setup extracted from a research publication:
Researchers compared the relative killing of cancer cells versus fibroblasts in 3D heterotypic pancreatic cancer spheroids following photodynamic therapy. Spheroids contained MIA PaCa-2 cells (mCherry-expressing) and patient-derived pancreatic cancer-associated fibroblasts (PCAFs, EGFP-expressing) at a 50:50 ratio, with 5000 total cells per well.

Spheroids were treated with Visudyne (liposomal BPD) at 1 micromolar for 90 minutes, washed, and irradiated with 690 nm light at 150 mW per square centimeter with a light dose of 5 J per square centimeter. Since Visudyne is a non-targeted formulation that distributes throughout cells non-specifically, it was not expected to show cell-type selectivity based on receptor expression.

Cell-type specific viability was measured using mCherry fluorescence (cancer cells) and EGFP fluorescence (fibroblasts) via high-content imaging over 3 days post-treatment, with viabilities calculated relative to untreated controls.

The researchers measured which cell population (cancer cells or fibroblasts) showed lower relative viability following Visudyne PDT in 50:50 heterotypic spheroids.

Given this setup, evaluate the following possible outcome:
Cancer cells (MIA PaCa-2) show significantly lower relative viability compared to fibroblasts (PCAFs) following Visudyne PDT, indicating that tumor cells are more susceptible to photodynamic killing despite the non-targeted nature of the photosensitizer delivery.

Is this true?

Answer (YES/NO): NO